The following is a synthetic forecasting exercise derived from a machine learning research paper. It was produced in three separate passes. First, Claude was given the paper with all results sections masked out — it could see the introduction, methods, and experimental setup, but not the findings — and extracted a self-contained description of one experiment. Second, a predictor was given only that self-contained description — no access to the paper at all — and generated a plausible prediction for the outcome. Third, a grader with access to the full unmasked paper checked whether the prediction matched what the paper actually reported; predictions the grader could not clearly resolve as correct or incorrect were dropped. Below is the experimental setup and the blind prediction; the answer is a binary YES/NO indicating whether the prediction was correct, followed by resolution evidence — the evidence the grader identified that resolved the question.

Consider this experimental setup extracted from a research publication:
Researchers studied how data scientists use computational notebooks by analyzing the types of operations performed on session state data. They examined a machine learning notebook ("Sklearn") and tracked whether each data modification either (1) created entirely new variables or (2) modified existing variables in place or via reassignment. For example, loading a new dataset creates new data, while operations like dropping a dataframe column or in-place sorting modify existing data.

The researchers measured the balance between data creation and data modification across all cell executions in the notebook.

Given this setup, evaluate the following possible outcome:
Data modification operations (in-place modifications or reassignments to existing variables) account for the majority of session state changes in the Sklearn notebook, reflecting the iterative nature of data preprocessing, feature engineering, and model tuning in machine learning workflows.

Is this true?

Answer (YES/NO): YES